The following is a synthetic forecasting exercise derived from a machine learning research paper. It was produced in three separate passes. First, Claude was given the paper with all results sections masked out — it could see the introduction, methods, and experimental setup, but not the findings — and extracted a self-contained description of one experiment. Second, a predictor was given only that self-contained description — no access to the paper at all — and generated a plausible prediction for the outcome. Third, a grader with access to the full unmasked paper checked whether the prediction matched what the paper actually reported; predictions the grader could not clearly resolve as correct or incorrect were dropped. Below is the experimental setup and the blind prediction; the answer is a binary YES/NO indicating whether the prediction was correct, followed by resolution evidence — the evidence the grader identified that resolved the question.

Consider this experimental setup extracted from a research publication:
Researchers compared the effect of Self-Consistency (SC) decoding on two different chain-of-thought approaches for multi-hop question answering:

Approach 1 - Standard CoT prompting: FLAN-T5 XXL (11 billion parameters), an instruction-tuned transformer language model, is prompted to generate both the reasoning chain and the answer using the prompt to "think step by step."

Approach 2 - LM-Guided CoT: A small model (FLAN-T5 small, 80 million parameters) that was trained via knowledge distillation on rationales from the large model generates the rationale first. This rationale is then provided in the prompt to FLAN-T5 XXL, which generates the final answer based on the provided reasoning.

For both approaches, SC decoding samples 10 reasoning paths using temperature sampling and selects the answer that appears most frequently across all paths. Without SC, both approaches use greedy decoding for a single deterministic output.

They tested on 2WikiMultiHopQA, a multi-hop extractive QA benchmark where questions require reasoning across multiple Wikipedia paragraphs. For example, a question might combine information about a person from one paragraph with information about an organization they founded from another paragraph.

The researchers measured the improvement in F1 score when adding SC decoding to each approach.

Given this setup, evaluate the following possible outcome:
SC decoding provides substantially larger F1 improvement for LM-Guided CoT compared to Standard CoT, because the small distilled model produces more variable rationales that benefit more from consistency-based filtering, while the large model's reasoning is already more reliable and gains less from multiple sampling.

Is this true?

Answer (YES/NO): NO